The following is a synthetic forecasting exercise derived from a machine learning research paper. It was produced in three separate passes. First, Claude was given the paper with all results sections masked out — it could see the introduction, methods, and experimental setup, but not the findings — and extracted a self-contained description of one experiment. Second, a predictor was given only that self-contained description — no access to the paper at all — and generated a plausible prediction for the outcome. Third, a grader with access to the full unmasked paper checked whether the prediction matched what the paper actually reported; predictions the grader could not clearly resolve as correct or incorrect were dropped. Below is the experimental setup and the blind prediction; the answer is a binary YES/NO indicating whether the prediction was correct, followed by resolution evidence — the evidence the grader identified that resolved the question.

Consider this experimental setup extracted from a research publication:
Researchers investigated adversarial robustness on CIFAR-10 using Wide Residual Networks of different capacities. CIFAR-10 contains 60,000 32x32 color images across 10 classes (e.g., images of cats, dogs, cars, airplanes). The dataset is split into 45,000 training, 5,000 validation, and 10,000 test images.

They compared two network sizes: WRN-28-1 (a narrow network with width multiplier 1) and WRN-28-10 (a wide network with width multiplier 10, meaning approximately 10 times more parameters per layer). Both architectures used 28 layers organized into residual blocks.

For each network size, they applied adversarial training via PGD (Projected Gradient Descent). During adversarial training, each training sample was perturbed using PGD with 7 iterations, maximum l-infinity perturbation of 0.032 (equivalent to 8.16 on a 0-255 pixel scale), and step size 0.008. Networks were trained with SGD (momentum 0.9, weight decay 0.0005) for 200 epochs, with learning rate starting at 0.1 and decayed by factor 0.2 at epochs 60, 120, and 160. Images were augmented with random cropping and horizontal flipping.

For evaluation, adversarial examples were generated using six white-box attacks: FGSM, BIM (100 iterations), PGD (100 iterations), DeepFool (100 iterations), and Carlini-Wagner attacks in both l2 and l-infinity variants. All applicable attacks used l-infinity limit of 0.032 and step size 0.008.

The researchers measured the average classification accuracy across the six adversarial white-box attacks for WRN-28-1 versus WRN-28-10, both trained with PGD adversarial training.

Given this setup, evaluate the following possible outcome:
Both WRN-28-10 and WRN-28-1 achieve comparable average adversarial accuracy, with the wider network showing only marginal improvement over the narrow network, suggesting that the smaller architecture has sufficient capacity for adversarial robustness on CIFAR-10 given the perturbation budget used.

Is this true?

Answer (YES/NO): NO